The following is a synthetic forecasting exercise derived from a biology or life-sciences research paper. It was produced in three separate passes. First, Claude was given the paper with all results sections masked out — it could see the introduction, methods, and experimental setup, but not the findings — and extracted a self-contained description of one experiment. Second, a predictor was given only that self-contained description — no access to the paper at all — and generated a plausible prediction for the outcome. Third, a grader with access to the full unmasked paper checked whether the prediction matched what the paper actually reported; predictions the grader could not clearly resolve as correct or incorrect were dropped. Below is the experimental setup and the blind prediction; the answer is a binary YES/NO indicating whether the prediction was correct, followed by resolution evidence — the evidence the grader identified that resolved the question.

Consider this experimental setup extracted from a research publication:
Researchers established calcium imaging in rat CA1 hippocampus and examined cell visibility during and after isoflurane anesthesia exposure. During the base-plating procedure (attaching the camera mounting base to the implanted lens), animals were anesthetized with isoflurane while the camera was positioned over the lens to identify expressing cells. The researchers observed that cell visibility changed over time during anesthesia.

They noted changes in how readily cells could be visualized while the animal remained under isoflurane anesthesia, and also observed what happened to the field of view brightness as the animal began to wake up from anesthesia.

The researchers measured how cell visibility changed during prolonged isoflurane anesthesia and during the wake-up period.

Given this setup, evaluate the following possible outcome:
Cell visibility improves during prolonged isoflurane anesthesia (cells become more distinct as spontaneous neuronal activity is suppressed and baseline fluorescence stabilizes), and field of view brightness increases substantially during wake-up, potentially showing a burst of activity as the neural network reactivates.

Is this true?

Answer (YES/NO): NO